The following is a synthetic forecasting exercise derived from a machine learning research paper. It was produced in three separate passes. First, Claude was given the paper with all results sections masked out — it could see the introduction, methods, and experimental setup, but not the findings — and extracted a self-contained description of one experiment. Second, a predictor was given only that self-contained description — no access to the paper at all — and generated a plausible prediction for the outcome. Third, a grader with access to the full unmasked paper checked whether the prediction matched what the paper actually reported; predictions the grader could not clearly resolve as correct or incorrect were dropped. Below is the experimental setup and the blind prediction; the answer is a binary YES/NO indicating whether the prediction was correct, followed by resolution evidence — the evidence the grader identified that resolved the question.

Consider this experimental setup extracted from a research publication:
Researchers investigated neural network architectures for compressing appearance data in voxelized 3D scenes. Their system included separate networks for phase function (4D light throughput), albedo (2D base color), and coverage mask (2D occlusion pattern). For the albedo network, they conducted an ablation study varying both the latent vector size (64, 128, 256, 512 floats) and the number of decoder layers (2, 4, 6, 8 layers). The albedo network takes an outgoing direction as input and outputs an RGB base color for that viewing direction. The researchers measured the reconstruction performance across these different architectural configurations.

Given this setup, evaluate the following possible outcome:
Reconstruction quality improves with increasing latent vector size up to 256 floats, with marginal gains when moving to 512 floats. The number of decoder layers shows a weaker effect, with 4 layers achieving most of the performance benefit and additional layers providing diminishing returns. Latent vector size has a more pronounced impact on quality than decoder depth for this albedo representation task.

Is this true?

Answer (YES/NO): NO